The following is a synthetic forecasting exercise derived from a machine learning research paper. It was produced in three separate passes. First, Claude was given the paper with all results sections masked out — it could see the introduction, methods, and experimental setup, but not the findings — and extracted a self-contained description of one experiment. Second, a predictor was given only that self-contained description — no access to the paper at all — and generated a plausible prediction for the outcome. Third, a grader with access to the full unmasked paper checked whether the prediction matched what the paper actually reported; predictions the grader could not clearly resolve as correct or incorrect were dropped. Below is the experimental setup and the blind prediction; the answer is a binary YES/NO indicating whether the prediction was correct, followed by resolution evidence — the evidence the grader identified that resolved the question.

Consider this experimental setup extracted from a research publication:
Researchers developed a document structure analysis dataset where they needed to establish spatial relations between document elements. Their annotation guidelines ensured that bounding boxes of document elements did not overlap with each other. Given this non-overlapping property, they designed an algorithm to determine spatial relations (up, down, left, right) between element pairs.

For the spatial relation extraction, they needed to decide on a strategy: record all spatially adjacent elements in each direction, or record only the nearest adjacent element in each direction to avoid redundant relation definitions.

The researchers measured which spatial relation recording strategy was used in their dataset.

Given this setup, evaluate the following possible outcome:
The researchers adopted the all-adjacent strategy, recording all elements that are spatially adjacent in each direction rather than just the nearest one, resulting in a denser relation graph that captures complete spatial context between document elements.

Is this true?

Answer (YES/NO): NO